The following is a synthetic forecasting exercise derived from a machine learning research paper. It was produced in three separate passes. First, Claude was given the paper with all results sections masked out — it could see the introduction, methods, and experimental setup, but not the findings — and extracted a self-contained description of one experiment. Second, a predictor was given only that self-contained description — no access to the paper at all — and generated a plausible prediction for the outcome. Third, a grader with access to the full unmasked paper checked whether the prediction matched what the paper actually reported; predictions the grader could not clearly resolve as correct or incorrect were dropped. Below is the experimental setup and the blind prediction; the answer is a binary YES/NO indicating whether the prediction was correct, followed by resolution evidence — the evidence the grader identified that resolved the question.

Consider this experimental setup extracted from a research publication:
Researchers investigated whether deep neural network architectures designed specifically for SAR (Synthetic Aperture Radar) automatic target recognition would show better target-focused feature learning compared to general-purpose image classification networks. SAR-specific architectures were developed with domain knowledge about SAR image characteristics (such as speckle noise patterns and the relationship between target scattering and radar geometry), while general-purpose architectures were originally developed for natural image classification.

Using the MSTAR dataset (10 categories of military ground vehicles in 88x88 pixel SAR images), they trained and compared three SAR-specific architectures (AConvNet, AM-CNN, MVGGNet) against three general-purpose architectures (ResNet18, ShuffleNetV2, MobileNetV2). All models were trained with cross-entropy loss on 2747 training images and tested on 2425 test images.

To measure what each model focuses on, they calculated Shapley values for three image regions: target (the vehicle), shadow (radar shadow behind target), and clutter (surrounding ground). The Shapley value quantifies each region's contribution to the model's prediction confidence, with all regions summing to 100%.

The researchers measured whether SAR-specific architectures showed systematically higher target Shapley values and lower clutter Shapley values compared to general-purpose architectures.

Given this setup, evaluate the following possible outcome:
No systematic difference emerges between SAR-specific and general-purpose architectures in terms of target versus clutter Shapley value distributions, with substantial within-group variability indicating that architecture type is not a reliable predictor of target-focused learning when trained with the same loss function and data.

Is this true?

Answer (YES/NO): NO